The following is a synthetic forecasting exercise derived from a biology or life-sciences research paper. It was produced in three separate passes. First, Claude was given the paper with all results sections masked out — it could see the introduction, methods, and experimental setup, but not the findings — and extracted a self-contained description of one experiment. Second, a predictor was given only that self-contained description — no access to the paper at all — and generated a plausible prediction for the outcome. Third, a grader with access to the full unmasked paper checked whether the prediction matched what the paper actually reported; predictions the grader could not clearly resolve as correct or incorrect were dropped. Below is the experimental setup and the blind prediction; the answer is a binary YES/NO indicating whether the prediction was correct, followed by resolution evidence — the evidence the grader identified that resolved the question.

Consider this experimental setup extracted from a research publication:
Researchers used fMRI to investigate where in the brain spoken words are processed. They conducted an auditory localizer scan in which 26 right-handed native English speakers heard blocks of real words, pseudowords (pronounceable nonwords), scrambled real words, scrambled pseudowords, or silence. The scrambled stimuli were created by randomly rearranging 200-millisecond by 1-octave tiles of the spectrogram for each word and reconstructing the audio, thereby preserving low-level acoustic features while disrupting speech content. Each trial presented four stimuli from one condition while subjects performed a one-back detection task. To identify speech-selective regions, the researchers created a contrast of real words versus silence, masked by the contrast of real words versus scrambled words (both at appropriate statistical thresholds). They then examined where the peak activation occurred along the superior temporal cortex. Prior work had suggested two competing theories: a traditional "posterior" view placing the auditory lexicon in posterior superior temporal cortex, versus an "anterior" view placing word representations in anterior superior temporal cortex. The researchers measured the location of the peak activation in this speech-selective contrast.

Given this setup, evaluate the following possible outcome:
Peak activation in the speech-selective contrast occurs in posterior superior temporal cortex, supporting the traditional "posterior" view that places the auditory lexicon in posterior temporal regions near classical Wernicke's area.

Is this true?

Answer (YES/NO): NO